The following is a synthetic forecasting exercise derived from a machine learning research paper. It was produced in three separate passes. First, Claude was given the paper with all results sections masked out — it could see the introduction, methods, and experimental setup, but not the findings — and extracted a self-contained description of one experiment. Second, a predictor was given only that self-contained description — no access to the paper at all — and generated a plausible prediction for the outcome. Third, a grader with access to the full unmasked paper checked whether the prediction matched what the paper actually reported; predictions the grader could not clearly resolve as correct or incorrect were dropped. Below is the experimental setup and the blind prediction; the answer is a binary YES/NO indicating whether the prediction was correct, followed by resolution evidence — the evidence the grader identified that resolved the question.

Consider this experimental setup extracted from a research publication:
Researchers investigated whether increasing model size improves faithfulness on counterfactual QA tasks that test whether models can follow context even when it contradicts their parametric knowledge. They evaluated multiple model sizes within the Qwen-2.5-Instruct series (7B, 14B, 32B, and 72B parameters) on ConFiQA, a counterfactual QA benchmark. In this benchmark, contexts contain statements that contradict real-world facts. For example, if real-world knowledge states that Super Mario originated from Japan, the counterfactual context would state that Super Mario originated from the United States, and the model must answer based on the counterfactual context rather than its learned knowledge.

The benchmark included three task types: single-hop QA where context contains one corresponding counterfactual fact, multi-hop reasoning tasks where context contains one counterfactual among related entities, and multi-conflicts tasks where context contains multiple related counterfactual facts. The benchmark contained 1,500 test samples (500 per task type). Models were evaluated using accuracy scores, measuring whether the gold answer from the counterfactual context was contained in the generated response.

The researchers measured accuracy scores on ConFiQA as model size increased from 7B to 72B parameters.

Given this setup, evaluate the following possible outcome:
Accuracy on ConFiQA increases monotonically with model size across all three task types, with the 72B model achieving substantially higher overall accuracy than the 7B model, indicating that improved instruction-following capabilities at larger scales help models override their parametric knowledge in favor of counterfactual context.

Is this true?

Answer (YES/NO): NO